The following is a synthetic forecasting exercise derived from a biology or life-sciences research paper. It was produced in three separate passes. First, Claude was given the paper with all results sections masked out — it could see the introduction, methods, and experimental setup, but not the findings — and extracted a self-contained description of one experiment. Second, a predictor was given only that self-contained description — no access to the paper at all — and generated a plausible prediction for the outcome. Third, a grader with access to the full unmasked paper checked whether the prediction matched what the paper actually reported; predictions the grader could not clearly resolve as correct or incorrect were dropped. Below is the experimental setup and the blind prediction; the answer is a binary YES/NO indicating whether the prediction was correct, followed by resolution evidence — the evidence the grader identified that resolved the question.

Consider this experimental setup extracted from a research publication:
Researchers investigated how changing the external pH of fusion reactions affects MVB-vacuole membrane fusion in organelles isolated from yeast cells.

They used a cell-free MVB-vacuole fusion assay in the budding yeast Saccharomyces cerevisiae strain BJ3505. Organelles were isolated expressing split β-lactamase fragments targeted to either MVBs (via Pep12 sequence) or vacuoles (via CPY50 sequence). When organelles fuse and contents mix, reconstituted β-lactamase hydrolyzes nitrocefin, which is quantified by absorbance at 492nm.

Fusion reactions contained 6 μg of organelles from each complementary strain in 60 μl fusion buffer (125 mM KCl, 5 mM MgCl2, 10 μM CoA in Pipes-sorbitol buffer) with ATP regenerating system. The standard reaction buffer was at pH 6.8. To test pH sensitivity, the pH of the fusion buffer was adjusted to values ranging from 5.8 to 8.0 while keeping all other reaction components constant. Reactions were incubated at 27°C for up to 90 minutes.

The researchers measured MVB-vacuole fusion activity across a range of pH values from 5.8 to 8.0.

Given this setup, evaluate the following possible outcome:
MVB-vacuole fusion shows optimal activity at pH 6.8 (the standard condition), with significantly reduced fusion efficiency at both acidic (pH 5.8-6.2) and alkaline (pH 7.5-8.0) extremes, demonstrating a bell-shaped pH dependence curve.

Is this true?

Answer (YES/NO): YES